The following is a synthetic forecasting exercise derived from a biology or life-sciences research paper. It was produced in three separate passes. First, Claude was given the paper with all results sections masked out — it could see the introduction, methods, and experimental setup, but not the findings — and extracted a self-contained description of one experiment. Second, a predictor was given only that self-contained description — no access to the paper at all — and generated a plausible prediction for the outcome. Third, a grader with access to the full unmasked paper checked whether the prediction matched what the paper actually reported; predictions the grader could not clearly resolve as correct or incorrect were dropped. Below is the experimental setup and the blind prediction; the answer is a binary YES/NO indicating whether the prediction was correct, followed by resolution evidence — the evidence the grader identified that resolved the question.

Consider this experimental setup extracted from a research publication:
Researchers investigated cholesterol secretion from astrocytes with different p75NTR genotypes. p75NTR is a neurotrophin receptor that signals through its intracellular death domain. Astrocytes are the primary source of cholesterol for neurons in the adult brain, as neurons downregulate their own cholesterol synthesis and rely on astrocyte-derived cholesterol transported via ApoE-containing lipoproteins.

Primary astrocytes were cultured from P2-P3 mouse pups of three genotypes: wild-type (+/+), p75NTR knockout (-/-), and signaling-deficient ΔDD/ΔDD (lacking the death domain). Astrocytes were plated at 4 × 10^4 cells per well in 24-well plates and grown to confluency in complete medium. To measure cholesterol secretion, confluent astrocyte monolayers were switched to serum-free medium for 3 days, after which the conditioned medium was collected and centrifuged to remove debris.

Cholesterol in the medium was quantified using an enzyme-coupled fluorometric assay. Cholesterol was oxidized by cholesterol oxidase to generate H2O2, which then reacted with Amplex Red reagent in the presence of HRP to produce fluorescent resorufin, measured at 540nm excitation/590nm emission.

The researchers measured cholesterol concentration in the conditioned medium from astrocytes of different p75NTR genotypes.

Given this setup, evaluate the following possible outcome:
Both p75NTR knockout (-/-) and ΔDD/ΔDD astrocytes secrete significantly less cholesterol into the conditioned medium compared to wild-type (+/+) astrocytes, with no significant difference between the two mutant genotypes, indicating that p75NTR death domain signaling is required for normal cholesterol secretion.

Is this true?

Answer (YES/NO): NO